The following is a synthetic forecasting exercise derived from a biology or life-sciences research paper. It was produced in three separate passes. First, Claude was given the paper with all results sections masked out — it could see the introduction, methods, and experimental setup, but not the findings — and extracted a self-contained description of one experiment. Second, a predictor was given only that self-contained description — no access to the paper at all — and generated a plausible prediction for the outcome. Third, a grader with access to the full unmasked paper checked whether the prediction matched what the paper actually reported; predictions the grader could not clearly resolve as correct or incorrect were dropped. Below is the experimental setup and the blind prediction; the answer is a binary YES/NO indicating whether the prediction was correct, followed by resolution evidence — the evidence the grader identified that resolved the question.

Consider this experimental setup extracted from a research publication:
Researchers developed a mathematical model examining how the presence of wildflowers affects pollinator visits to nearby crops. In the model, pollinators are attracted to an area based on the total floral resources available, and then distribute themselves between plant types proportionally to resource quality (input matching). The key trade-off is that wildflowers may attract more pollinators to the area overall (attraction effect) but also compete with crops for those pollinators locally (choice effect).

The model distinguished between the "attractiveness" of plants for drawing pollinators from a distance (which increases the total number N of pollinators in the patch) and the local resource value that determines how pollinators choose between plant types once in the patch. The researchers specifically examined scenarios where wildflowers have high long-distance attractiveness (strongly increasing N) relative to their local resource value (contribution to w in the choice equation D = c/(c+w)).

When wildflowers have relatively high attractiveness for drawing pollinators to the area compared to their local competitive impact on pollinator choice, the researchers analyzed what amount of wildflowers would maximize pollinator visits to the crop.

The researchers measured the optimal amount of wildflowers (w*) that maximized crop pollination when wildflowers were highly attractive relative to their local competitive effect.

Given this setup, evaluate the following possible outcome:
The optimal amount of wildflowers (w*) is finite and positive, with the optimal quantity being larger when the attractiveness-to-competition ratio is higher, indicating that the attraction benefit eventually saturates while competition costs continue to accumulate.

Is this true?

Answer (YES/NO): YES